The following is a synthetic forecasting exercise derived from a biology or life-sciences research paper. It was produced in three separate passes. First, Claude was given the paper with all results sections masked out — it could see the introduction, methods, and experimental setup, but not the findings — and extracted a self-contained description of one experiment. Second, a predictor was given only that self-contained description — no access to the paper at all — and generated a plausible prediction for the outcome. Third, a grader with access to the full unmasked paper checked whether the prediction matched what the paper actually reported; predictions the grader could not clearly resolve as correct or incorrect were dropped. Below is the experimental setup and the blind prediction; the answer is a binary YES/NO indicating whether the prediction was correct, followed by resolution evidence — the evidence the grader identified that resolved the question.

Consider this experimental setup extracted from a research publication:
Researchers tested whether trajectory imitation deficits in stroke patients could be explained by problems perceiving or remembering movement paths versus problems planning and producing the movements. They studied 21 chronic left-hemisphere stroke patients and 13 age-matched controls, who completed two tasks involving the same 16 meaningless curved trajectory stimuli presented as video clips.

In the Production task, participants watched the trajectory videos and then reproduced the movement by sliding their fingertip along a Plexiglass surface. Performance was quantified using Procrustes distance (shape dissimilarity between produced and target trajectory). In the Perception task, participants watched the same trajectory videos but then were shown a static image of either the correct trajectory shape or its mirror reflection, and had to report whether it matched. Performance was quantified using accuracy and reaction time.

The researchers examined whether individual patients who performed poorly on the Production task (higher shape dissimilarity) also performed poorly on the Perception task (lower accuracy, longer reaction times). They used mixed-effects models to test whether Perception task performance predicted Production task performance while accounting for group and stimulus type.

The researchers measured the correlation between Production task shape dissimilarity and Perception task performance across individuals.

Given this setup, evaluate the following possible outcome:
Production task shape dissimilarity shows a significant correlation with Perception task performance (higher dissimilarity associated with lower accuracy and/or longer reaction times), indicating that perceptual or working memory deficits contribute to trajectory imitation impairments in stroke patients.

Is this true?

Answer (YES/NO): NO